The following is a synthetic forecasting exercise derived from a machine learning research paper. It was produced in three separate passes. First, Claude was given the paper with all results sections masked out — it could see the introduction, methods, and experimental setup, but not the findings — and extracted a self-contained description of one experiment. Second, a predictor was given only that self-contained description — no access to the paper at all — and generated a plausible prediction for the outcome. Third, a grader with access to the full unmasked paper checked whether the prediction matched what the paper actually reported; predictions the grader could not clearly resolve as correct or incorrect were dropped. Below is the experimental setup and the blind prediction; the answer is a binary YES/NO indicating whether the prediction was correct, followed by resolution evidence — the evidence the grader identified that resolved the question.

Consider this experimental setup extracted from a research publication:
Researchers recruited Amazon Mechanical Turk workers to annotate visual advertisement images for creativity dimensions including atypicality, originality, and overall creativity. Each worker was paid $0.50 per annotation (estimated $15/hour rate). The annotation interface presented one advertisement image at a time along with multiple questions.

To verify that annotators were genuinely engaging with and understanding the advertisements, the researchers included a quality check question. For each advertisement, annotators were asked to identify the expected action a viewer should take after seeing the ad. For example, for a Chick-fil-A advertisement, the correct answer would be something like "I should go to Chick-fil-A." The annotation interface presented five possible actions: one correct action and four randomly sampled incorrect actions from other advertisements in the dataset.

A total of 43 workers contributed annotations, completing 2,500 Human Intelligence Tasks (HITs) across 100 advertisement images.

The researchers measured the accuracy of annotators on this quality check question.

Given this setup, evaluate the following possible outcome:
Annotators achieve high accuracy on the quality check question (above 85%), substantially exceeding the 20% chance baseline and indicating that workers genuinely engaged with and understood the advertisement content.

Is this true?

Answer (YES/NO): YES